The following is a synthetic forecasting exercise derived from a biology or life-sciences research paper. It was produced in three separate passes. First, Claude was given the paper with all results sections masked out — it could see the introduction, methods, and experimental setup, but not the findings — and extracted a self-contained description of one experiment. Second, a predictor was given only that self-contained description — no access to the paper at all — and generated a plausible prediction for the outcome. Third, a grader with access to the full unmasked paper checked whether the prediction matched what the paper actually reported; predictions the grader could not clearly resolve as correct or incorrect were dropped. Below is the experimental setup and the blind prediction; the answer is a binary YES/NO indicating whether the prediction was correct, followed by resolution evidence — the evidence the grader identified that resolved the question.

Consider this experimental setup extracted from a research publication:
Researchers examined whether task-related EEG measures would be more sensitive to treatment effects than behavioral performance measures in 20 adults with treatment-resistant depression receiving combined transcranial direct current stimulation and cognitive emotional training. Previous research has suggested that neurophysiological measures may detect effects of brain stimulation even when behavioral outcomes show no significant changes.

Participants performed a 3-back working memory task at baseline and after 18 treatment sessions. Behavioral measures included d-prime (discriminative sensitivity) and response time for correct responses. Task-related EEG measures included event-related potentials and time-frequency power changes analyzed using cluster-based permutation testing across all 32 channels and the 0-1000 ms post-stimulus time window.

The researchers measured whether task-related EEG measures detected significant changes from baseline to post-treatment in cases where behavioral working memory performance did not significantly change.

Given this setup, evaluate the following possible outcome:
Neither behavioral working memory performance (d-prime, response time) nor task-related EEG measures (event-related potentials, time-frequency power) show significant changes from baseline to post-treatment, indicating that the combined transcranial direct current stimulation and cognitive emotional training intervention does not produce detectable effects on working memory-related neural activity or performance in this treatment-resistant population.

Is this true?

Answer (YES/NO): NO